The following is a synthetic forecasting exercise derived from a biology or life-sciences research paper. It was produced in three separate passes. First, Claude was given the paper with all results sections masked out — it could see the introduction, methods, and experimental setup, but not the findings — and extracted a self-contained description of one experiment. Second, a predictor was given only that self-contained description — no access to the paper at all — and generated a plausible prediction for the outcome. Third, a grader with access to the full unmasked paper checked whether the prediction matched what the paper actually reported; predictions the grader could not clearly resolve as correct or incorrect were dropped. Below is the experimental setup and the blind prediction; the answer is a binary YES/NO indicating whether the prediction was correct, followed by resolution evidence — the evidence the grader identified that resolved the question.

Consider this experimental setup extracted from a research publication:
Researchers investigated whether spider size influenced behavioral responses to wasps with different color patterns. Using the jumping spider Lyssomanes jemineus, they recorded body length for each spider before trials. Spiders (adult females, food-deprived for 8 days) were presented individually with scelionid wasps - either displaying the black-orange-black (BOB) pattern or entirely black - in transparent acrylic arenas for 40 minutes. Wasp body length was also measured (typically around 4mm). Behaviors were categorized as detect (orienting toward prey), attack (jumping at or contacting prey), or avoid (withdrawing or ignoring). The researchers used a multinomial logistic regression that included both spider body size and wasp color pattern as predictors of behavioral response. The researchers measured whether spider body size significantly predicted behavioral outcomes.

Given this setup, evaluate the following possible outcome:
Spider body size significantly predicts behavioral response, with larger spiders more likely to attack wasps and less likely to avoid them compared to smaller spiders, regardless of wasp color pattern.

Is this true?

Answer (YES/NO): NO